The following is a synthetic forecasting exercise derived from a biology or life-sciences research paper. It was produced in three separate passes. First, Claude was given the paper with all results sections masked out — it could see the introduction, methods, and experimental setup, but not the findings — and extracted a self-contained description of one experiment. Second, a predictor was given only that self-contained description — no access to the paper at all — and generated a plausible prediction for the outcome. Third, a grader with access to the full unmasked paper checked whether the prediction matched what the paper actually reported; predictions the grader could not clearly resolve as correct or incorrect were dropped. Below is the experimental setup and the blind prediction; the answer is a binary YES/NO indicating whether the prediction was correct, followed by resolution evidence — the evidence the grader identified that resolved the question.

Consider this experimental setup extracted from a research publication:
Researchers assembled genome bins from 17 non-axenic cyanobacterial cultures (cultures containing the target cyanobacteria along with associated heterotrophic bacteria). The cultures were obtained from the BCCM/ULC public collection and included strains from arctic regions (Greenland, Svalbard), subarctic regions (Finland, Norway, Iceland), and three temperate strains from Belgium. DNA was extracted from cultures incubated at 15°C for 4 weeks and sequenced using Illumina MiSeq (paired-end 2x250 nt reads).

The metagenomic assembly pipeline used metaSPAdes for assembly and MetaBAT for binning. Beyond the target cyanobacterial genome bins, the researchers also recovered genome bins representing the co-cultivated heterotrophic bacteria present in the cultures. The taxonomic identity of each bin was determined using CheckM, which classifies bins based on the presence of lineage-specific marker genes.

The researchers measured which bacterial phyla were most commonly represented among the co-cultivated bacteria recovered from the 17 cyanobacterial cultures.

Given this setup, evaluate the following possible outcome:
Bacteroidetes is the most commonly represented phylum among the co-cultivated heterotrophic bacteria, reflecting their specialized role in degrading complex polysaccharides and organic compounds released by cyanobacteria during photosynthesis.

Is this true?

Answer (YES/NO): NO